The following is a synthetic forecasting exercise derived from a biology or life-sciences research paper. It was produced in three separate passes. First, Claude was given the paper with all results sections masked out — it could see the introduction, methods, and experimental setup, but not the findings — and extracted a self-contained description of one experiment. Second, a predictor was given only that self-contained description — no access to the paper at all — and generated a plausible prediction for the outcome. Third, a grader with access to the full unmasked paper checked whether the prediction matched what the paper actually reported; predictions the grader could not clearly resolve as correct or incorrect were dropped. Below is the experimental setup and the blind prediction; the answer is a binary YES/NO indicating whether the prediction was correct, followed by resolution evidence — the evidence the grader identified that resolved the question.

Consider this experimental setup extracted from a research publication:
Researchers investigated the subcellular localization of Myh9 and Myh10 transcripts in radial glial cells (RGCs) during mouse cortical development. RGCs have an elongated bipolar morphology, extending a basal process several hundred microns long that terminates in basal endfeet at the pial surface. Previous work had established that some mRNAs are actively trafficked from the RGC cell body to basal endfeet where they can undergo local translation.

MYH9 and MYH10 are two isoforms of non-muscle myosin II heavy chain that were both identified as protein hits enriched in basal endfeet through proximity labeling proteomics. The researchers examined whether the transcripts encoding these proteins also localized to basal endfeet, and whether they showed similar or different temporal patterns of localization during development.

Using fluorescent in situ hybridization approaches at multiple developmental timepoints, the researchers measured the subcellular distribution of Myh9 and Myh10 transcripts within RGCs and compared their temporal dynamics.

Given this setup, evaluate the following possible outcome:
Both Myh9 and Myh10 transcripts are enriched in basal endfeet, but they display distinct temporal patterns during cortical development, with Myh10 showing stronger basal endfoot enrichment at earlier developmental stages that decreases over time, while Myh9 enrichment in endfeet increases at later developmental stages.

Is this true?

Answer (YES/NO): NO